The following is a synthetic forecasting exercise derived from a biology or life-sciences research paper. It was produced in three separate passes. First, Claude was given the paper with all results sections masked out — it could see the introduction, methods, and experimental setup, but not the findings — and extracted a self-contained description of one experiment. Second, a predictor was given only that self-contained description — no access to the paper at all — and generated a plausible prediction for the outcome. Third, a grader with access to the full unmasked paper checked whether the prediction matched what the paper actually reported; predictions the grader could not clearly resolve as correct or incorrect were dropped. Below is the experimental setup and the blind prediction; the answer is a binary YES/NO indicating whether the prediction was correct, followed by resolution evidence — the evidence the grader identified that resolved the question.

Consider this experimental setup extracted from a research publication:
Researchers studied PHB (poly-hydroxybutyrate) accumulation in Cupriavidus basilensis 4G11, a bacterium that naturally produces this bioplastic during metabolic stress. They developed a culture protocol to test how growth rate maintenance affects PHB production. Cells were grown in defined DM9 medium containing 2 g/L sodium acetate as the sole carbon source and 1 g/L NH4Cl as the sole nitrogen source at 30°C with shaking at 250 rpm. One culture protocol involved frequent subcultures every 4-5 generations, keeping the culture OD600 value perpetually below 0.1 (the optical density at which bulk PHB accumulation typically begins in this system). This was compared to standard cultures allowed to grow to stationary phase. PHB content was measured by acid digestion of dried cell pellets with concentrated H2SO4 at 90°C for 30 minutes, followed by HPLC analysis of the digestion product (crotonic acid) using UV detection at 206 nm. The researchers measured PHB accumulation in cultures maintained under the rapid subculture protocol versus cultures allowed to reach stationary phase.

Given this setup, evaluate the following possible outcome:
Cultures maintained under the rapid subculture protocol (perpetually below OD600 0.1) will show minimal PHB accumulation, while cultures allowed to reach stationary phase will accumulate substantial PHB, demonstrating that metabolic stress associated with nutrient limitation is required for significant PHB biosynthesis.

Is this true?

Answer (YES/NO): YES